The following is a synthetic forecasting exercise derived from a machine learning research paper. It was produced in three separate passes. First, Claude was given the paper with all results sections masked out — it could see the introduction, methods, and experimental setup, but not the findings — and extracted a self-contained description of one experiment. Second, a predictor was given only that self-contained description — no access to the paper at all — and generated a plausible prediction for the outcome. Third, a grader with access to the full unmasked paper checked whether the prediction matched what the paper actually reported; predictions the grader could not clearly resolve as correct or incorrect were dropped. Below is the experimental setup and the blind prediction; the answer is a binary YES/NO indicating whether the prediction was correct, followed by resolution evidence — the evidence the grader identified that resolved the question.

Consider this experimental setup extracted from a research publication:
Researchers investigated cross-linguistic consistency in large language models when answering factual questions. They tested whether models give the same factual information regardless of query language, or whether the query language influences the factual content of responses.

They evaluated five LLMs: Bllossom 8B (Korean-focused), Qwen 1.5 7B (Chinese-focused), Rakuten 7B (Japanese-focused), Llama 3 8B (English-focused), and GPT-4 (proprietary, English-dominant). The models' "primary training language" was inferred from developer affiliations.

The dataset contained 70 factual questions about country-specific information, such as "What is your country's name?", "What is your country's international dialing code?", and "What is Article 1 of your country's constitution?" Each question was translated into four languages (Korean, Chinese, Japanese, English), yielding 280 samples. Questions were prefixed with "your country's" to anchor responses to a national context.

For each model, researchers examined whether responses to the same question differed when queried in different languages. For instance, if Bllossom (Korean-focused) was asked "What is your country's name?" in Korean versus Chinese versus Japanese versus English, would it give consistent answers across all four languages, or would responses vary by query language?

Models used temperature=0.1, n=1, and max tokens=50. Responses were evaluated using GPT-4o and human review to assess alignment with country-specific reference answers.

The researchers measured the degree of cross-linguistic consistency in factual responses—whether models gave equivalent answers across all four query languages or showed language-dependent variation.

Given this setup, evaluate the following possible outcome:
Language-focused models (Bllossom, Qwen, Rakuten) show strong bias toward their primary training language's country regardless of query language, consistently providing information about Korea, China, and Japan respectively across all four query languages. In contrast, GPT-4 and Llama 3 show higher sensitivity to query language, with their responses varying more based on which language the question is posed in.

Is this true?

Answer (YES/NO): NO